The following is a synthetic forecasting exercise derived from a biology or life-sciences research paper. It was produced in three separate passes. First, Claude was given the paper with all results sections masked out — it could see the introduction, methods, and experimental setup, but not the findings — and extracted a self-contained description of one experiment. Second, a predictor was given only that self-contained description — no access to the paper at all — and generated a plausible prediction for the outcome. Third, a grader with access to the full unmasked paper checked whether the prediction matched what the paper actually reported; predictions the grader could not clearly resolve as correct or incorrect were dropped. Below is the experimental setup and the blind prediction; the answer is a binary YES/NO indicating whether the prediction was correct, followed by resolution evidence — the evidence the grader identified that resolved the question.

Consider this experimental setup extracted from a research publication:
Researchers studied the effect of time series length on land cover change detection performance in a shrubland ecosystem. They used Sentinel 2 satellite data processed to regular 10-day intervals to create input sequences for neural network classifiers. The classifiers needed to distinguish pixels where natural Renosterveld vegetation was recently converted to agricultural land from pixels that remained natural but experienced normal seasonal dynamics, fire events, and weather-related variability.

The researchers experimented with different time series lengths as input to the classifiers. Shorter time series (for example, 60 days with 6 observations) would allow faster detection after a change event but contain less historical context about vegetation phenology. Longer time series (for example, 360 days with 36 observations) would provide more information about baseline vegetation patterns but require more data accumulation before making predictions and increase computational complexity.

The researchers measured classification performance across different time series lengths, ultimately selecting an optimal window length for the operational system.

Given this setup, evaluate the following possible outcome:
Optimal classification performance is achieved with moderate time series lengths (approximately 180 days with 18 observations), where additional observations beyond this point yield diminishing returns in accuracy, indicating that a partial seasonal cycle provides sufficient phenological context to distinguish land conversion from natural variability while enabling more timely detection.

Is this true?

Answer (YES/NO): YES